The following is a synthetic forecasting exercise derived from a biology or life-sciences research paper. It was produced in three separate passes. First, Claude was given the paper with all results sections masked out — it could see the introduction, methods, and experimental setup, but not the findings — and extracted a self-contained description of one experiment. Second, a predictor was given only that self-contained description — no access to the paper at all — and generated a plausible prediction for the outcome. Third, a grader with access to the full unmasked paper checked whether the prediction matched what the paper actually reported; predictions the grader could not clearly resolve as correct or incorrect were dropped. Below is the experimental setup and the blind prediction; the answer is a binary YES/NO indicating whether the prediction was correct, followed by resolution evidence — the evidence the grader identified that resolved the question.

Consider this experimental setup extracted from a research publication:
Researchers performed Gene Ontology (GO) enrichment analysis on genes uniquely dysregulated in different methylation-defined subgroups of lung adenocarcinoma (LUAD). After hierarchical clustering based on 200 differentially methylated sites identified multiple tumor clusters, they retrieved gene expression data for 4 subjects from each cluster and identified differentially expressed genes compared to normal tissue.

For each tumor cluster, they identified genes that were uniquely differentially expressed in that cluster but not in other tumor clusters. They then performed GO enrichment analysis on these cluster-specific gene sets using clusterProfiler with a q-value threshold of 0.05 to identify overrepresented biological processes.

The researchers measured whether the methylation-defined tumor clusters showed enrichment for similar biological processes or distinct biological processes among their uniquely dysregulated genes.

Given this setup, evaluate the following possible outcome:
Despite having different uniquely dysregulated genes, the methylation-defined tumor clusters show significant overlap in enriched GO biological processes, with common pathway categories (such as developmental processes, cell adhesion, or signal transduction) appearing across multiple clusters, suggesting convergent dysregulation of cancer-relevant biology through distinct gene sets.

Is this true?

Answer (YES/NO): NO